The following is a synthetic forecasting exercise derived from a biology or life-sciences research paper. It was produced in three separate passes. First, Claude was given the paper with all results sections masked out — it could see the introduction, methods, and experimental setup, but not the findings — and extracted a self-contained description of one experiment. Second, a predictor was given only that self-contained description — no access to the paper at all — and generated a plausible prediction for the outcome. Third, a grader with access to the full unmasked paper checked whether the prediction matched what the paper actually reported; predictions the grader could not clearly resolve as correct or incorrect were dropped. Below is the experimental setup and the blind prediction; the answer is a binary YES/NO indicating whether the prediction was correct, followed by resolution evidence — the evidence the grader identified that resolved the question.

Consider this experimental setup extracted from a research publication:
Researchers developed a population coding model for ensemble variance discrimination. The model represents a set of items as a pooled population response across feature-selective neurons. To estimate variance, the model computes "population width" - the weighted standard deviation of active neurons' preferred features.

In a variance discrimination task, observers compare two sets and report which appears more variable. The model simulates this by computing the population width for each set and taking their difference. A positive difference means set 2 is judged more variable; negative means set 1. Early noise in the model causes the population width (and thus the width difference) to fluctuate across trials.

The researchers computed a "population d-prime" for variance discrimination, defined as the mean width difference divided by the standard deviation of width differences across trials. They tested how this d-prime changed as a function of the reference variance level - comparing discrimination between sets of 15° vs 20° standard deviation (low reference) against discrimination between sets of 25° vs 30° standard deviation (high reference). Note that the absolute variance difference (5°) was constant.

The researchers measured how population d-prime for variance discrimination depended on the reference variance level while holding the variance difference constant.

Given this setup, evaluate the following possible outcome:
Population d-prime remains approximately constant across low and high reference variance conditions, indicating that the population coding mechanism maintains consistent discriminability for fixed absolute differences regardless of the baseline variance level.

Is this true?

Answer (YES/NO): NO